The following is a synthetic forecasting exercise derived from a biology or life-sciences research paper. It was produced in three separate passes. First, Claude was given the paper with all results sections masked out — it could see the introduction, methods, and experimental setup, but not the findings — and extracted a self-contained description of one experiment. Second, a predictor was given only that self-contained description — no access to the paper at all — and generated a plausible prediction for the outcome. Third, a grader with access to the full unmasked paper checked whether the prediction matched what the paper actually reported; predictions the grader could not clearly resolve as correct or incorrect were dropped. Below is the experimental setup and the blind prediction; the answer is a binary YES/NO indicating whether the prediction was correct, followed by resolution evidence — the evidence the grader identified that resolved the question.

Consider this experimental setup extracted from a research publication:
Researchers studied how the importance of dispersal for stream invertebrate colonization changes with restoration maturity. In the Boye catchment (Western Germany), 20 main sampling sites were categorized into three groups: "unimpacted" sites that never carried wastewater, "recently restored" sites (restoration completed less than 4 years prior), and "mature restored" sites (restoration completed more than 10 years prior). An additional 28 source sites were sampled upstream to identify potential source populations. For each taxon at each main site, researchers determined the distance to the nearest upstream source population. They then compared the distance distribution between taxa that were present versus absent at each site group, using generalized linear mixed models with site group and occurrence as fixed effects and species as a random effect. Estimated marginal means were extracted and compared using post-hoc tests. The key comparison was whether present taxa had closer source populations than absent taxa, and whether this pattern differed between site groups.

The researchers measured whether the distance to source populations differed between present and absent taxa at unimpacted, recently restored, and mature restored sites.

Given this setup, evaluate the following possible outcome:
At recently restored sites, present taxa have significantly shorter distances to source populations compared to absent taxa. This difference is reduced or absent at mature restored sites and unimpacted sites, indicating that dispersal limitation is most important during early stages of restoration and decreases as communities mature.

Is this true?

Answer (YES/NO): YES